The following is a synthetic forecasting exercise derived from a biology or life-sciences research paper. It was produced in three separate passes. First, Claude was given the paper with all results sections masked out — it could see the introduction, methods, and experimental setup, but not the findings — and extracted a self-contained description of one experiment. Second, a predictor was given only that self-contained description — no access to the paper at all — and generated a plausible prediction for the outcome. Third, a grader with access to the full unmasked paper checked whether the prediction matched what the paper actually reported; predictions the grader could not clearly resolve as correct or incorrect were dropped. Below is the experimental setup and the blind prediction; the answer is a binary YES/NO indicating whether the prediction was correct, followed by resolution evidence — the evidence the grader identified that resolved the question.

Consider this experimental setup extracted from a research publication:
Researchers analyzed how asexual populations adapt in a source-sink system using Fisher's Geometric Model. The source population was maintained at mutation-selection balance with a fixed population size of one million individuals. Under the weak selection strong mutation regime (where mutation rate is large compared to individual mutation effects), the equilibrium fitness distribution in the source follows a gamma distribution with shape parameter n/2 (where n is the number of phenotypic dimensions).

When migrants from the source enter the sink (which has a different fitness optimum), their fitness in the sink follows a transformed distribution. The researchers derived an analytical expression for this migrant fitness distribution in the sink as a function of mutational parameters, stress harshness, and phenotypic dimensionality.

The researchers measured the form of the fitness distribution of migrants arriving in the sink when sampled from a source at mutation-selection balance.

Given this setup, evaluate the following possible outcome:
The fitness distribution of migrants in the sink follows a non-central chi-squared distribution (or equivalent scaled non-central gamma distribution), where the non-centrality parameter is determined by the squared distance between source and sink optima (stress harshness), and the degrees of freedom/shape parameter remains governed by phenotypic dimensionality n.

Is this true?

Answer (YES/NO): YES